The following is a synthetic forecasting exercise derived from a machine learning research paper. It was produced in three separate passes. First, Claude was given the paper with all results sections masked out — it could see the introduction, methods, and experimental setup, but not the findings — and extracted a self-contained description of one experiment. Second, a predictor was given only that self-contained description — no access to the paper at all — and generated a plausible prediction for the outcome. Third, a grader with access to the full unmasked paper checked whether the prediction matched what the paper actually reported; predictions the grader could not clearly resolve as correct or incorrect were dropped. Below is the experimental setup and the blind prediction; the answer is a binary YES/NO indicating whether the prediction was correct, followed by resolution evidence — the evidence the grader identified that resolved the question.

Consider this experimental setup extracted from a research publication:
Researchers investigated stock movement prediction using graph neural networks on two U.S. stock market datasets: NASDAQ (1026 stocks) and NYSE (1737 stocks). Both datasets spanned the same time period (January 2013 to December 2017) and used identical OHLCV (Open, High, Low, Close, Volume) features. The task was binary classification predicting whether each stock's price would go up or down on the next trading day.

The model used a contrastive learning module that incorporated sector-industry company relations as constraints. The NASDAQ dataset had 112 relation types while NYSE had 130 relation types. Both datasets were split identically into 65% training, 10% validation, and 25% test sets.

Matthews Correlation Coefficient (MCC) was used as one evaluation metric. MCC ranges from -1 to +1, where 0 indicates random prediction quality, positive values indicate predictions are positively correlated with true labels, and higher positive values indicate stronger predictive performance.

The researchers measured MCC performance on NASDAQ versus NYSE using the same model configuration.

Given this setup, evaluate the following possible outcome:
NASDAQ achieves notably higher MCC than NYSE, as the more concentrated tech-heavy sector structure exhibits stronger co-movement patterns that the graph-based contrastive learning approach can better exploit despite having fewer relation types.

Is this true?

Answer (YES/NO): NO